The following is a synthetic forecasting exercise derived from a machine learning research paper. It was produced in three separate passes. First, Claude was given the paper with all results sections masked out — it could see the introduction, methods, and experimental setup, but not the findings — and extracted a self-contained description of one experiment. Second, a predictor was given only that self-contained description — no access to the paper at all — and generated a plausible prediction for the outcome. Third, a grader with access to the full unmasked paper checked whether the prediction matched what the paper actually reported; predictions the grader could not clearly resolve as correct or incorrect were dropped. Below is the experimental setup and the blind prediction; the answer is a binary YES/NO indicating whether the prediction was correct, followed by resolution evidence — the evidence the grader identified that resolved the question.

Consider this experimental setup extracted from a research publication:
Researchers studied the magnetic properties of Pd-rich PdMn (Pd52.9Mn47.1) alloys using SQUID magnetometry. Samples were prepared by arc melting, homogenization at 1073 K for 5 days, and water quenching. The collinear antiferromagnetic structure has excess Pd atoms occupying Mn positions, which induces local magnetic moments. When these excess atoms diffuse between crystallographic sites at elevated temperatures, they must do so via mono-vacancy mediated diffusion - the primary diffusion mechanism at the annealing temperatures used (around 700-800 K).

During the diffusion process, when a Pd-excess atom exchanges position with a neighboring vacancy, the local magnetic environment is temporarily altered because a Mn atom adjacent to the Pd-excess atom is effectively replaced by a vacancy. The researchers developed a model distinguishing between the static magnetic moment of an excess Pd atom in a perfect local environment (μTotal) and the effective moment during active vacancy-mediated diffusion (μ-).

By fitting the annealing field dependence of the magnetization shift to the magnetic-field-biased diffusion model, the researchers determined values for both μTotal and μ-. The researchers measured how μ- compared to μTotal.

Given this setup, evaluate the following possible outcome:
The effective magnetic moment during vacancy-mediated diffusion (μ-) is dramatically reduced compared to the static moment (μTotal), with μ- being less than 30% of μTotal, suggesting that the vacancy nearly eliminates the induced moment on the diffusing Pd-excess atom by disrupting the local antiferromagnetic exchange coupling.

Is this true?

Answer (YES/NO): YES